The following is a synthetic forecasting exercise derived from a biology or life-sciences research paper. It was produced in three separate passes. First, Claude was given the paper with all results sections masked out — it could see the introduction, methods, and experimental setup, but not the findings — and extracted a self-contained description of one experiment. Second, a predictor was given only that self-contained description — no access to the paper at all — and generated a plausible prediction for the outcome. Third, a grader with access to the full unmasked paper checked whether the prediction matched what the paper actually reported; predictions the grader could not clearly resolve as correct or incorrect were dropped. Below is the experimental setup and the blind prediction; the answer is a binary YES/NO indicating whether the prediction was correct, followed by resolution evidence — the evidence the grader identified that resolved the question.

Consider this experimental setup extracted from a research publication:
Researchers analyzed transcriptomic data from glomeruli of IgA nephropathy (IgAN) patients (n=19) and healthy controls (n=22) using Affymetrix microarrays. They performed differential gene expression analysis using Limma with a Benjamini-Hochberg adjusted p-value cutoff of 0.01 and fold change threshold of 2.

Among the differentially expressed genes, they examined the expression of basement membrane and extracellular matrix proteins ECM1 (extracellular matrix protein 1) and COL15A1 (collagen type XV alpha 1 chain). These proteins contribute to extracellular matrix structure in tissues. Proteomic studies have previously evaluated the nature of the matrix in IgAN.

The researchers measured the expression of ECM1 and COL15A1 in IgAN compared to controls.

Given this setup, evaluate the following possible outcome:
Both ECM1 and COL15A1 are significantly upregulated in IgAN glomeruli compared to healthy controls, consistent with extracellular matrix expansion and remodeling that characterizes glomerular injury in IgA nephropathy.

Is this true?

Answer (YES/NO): YES